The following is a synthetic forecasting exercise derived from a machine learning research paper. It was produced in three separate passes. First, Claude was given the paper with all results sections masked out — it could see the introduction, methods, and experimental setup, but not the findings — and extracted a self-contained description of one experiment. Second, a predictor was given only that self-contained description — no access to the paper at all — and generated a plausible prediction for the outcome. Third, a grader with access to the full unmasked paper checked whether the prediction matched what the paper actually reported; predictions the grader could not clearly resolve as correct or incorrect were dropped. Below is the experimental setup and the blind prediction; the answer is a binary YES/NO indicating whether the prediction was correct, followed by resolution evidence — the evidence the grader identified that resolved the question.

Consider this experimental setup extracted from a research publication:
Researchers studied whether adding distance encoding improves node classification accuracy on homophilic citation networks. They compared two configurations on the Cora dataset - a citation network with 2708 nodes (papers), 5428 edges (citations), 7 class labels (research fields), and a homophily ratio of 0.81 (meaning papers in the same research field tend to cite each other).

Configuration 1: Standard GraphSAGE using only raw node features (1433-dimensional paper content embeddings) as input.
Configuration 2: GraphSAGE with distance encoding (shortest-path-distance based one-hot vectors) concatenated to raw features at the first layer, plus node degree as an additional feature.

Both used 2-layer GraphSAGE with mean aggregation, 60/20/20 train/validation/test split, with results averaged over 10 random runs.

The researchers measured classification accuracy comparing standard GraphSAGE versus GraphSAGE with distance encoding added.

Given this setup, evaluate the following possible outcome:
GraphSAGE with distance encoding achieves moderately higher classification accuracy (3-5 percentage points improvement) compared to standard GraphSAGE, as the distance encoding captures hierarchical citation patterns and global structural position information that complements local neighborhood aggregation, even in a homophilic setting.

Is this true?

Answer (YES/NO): NO